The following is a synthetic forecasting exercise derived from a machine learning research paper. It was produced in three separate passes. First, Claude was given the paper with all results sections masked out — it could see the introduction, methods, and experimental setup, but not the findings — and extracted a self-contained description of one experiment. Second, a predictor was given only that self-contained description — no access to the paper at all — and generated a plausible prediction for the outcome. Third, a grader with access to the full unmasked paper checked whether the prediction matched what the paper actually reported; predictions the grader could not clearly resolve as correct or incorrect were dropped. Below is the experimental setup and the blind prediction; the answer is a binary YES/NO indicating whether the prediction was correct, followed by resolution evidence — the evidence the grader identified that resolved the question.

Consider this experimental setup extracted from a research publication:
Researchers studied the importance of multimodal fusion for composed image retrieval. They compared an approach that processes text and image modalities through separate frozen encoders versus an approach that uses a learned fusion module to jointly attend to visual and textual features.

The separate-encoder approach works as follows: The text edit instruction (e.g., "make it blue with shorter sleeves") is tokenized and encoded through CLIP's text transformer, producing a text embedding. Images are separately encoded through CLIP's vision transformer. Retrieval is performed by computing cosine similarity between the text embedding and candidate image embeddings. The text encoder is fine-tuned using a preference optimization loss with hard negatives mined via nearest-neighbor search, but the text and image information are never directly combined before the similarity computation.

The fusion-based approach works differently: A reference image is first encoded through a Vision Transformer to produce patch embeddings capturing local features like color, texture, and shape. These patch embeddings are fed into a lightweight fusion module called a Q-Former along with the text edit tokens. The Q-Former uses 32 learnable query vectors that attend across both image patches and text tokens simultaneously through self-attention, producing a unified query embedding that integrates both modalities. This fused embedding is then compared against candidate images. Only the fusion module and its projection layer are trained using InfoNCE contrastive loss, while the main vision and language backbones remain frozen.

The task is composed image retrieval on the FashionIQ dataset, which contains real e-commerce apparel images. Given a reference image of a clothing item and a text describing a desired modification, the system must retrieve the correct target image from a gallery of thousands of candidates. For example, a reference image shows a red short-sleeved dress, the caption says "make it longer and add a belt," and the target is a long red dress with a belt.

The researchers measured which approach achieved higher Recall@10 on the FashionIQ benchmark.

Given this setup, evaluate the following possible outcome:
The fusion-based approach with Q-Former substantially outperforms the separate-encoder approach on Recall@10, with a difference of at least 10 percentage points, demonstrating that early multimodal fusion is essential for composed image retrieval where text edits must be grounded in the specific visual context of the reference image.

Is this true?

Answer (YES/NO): YES